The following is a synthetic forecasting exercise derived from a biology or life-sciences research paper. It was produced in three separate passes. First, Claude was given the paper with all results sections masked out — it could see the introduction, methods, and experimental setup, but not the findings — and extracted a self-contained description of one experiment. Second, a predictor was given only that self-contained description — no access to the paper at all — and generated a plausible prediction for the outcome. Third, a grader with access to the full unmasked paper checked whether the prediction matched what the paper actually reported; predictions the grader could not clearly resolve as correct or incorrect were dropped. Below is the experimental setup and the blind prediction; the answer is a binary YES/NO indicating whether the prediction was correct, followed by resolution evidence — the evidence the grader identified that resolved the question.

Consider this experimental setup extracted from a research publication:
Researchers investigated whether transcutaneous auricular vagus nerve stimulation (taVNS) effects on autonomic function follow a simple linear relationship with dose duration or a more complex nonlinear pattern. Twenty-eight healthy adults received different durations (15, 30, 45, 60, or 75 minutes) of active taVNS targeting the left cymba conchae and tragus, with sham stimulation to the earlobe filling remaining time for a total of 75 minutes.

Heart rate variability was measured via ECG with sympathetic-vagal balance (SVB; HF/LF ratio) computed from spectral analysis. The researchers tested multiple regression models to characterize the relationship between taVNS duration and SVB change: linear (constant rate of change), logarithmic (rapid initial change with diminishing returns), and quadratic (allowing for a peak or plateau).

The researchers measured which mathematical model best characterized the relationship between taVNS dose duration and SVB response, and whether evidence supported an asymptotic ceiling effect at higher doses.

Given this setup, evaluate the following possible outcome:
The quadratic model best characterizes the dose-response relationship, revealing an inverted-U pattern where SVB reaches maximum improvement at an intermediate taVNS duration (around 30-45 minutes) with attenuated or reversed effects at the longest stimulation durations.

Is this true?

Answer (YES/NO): NO